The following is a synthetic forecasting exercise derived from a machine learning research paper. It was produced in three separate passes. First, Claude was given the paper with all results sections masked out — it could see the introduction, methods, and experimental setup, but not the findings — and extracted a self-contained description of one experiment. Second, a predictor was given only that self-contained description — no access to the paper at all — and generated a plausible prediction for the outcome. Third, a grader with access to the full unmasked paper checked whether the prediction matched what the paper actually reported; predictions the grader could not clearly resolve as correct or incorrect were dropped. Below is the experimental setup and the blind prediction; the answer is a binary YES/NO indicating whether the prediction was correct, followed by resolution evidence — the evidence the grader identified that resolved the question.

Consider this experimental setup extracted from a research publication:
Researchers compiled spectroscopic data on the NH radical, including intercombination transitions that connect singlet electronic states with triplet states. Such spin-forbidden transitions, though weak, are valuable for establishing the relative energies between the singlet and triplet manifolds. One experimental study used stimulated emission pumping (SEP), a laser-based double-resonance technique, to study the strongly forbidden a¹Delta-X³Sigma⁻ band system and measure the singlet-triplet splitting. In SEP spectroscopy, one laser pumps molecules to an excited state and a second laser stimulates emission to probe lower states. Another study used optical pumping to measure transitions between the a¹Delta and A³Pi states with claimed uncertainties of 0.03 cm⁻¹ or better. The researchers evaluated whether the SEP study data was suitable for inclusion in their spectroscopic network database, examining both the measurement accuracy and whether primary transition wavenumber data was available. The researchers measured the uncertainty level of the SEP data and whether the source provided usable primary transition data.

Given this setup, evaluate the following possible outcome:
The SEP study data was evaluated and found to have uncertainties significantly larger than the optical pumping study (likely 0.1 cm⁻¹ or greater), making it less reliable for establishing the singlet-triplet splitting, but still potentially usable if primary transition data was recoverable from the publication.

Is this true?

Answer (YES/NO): NO